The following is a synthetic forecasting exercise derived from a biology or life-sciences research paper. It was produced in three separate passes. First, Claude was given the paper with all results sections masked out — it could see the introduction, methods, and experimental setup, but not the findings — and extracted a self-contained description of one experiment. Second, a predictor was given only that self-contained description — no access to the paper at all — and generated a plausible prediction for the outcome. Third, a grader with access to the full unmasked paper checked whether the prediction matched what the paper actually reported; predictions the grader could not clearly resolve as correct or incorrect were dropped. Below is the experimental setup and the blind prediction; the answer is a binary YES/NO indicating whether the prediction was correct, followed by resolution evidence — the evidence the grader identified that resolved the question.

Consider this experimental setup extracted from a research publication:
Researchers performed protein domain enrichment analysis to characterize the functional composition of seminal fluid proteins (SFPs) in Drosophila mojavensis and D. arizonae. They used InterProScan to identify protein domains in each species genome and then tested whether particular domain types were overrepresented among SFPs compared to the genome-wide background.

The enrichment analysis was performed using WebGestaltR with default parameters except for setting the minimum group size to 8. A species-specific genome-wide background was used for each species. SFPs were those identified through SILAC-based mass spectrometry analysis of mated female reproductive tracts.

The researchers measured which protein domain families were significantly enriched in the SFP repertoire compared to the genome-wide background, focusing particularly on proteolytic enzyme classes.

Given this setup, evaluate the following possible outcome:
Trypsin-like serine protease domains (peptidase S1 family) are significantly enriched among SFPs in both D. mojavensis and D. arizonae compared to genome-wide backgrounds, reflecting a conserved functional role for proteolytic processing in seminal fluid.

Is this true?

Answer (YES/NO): NO